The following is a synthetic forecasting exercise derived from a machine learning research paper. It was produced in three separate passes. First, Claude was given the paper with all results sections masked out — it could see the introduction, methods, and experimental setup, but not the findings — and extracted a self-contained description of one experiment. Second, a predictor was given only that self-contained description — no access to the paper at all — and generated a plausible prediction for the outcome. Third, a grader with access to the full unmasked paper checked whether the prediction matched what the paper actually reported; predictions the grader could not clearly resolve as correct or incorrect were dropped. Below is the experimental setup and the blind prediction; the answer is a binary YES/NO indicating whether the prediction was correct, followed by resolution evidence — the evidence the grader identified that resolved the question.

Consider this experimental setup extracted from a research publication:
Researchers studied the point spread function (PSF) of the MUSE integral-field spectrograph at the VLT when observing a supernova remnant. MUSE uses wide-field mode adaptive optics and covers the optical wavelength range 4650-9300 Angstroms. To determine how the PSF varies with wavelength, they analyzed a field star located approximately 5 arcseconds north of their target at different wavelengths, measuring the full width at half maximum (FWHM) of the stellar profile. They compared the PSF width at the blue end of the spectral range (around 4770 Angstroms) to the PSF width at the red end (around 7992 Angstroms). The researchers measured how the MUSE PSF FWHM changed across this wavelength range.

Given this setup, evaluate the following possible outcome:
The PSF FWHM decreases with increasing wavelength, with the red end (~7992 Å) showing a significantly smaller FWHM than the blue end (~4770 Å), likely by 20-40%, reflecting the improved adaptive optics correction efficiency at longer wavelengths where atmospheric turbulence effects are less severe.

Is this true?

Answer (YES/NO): YES